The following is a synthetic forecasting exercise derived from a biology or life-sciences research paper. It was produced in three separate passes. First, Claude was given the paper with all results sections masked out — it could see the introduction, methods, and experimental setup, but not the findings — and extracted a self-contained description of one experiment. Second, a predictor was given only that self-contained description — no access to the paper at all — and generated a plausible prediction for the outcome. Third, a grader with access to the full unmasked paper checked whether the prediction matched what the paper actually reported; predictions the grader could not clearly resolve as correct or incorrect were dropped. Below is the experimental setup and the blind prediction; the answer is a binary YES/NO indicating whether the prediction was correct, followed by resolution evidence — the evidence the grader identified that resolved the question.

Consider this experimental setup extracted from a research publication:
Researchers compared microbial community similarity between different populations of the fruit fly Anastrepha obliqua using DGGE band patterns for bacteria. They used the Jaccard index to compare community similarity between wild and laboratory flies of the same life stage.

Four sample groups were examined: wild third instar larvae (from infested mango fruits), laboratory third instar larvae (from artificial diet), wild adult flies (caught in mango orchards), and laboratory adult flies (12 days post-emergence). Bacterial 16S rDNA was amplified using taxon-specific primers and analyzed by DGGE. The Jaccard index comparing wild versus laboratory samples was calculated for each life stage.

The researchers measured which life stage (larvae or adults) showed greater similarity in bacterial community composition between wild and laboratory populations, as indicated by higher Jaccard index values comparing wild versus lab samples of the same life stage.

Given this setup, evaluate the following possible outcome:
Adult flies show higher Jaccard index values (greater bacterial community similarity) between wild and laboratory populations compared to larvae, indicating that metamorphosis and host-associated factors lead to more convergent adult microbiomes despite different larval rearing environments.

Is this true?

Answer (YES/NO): NO